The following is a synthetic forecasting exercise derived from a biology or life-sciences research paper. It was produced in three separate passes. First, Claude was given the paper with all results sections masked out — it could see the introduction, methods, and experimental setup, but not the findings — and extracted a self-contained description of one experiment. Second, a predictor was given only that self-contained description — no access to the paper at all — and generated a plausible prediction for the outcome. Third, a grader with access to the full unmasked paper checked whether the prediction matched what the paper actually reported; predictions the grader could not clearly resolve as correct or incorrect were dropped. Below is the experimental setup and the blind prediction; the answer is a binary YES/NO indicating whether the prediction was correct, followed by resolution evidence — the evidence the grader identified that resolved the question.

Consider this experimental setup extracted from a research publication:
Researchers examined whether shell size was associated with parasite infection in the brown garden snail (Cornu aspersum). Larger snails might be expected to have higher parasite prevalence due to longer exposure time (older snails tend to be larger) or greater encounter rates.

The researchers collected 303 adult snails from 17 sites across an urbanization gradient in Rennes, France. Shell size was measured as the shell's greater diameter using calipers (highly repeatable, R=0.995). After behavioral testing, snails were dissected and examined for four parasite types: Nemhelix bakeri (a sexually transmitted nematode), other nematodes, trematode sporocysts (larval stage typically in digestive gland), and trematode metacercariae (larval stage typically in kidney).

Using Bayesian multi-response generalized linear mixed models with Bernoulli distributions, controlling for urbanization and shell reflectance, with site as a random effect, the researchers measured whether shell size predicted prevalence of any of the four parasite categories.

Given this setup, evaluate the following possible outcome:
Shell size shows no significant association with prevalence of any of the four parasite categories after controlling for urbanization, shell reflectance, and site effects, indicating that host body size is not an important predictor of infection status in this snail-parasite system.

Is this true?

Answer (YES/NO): NO